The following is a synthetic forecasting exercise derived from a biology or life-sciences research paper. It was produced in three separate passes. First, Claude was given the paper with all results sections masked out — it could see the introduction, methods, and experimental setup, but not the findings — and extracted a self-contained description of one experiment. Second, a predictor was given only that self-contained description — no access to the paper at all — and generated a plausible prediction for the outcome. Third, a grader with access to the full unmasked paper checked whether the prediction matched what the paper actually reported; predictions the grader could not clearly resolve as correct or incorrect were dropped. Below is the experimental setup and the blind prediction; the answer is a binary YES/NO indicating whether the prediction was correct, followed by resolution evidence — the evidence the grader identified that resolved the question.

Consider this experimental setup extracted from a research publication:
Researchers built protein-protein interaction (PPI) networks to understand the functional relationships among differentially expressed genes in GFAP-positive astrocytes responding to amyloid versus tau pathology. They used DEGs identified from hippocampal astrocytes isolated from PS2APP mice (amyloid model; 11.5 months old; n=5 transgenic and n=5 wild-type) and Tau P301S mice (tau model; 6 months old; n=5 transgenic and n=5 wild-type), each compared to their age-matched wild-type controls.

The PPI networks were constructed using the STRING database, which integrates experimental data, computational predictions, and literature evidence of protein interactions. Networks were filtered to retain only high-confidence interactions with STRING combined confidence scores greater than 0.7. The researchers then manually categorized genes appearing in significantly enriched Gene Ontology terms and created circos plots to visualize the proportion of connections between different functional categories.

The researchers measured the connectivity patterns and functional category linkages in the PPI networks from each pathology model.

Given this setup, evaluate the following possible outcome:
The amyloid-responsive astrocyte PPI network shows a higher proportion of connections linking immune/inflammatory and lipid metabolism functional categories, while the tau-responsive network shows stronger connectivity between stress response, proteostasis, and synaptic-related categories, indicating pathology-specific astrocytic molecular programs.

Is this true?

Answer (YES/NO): NO